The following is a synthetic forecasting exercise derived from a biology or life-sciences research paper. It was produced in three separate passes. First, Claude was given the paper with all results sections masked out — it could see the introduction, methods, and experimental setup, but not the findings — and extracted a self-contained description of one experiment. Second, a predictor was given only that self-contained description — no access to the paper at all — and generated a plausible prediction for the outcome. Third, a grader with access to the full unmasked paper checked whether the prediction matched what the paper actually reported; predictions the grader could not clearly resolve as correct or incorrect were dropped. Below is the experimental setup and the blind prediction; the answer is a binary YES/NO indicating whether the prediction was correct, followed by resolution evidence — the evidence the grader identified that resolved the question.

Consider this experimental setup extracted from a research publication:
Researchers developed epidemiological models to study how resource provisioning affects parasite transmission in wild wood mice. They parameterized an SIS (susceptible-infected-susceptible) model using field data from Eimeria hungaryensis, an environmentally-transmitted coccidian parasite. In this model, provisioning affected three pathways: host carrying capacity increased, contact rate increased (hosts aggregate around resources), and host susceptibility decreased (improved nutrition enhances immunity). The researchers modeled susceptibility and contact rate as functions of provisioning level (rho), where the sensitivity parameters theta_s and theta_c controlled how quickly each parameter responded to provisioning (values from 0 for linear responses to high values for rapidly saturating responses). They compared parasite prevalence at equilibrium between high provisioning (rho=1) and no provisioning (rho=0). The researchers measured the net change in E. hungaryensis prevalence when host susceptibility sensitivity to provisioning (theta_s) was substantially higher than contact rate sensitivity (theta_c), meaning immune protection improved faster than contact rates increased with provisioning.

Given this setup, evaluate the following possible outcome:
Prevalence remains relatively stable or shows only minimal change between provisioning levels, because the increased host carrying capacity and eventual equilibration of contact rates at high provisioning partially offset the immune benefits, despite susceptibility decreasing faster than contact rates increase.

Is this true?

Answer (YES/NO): NO